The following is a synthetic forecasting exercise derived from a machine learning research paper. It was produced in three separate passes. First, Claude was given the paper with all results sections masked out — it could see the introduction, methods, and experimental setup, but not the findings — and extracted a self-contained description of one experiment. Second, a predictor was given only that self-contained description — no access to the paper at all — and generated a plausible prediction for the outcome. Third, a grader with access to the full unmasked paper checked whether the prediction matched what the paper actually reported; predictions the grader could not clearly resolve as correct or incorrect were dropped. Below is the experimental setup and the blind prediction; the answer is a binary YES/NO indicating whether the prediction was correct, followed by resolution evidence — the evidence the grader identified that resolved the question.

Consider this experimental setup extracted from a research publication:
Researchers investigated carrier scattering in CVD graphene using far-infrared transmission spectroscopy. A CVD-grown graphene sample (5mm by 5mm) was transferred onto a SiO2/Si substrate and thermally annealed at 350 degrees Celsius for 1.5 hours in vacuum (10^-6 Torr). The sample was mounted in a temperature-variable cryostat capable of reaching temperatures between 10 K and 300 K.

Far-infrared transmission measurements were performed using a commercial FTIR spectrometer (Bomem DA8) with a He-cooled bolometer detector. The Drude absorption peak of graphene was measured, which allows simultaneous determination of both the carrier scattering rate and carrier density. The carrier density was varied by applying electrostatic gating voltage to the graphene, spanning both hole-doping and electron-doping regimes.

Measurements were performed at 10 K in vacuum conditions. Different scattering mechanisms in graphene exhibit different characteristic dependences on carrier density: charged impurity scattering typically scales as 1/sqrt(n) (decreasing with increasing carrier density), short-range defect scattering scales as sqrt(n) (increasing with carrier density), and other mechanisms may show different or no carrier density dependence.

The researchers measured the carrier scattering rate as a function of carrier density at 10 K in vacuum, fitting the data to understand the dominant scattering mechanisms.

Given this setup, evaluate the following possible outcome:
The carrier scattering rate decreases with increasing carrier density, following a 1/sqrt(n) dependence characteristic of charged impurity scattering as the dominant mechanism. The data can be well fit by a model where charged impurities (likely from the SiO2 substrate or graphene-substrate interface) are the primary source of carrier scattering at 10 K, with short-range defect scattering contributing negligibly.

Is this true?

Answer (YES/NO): NO